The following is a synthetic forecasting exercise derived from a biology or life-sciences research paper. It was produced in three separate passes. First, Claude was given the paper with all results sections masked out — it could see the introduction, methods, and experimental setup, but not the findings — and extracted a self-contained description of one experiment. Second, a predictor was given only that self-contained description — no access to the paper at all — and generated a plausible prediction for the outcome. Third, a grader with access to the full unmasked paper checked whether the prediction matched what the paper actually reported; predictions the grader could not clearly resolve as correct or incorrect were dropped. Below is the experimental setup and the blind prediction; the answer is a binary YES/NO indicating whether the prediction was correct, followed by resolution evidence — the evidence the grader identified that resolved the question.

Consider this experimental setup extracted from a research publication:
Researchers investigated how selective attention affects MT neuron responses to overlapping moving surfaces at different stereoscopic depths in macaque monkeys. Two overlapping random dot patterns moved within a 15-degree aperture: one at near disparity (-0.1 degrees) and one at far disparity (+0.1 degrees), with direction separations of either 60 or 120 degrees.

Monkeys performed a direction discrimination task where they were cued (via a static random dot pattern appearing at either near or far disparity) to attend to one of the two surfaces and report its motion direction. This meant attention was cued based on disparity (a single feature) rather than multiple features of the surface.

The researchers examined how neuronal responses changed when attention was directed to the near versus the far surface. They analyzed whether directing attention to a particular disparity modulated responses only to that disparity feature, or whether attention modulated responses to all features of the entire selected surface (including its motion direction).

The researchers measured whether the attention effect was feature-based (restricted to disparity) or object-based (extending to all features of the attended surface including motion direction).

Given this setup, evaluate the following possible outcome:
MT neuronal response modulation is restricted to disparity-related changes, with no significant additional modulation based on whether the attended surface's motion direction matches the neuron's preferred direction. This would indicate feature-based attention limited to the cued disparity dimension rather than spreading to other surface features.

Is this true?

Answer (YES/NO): NO